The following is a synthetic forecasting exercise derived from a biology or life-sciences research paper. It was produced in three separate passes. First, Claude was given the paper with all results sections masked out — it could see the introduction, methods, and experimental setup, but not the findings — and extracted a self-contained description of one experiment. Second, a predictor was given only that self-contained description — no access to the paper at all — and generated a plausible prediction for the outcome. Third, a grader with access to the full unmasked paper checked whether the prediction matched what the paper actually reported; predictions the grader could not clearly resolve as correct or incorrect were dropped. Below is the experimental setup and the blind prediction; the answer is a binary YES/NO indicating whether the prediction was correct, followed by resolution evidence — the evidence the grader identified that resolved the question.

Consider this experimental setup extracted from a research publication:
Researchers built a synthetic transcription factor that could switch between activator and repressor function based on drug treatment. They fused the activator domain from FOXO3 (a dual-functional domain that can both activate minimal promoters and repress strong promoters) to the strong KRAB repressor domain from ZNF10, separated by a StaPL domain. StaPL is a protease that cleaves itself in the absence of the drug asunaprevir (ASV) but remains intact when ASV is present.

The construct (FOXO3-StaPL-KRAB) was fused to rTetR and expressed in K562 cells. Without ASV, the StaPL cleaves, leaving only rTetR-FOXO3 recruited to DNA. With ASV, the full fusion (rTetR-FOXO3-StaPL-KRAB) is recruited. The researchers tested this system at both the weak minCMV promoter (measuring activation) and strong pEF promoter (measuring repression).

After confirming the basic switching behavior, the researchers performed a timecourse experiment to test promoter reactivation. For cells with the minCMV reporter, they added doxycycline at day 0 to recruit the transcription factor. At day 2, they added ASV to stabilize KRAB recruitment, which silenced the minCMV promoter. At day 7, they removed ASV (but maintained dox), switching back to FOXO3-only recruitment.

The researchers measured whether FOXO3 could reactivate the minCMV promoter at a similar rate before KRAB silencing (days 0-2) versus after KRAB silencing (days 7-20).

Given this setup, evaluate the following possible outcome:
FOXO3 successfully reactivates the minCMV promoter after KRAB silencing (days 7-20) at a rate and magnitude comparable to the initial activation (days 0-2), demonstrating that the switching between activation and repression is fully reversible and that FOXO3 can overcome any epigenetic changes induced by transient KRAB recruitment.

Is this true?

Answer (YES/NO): NO